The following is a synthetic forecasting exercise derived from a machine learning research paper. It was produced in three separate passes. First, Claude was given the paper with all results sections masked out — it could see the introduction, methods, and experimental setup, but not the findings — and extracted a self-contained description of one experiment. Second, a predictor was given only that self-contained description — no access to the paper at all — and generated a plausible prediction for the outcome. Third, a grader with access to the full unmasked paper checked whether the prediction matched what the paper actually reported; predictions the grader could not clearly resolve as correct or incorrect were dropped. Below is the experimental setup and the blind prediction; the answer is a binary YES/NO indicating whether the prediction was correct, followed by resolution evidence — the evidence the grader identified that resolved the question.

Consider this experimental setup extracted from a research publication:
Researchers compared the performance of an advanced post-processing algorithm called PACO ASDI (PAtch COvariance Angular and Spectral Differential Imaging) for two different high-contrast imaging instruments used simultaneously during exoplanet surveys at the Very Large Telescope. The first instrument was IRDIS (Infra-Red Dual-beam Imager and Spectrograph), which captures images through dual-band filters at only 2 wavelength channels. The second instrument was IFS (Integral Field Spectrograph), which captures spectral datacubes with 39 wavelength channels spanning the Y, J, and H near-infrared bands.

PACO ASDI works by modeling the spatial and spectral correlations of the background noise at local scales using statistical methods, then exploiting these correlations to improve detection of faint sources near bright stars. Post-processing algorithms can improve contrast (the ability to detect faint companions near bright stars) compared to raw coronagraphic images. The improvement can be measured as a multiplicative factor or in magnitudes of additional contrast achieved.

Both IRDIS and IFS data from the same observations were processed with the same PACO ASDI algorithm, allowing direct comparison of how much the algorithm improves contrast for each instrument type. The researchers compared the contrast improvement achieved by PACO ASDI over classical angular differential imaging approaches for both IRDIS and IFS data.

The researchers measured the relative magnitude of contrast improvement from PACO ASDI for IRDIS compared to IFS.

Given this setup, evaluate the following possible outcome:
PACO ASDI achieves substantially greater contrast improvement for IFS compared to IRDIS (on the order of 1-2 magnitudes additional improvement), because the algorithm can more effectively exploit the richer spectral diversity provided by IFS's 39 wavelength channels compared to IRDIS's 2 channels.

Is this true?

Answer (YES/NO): NO